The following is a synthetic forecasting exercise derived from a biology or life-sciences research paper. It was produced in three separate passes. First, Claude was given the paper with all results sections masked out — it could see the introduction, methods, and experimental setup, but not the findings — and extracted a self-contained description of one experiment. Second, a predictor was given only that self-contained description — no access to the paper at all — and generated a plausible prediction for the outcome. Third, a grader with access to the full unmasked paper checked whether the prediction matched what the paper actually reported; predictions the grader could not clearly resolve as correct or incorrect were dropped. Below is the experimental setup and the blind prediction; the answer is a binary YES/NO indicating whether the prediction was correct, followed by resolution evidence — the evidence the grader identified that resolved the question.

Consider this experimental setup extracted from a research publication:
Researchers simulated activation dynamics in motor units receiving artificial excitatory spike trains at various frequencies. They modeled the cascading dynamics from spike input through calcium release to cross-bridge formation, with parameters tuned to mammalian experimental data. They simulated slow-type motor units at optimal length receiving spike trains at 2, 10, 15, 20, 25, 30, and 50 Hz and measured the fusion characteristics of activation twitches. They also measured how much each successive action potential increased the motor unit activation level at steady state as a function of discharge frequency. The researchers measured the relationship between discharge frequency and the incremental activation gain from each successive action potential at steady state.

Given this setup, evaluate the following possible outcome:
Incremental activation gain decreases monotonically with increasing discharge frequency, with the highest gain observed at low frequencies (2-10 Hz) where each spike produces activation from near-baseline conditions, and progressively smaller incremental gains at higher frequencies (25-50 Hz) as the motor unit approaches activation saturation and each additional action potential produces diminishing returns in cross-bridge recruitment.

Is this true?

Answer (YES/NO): YES